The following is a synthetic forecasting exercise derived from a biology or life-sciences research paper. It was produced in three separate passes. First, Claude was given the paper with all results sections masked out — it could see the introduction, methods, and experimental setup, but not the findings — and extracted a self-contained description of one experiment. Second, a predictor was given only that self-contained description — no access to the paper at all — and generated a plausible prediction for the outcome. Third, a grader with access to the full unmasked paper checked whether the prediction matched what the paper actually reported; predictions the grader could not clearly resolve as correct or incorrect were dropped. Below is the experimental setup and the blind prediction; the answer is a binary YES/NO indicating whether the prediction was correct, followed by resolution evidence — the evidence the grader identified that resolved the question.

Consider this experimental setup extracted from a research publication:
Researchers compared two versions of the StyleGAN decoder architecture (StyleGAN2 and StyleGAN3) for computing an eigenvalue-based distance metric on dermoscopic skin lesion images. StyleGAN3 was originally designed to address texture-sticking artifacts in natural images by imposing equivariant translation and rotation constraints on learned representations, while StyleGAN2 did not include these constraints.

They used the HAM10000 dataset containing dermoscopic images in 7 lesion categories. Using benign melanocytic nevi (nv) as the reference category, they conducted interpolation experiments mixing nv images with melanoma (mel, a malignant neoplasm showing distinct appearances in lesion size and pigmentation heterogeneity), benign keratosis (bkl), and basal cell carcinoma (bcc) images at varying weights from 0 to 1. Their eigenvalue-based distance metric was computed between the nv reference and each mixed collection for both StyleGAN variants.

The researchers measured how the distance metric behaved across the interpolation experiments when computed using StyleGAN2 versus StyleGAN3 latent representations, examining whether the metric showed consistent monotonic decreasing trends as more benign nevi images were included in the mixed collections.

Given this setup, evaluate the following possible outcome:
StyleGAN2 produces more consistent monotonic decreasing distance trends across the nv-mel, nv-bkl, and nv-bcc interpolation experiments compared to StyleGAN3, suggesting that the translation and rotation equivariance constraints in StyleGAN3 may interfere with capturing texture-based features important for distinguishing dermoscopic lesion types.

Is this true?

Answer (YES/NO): YES